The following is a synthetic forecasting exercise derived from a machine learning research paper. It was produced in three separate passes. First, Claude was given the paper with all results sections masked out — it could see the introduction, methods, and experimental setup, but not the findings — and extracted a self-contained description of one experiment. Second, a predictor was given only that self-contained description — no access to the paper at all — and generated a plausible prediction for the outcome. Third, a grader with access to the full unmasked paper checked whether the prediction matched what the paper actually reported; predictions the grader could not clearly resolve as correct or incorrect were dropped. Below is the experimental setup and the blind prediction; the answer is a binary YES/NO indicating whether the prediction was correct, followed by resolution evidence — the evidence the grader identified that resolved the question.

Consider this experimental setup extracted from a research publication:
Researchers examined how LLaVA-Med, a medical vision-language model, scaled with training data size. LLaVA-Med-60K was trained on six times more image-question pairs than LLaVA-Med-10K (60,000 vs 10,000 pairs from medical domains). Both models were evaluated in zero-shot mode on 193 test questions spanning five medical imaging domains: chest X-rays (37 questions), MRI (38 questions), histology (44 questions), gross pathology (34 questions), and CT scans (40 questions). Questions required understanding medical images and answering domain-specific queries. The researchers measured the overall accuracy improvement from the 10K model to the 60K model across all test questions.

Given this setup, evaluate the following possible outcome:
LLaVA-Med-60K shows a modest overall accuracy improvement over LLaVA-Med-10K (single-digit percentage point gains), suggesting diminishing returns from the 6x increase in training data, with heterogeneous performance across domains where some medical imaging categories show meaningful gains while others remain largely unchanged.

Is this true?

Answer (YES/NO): YES